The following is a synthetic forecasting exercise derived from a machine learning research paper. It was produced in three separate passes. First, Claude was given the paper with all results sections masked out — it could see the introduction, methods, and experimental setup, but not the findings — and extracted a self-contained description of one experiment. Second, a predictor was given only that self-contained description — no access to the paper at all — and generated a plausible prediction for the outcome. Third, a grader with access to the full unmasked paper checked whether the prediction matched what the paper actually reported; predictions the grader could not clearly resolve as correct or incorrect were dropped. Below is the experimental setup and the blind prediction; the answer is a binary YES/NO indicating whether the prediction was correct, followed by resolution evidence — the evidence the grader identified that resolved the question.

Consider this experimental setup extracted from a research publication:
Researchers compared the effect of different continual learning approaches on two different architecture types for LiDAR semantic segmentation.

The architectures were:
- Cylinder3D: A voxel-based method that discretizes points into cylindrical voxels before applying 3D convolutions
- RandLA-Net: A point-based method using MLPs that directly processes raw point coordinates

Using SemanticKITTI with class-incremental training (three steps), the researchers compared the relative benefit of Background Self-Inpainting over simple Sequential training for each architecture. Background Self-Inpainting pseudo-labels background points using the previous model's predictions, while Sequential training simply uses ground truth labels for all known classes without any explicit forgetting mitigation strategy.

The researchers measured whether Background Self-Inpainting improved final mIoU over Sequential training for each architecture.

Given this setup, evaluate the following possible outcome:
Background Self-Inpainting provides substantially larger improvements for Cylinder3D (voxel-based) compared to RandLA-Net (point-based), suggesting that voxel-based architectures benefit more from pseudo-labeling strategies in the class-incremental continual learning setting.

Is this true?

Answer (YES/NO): NO